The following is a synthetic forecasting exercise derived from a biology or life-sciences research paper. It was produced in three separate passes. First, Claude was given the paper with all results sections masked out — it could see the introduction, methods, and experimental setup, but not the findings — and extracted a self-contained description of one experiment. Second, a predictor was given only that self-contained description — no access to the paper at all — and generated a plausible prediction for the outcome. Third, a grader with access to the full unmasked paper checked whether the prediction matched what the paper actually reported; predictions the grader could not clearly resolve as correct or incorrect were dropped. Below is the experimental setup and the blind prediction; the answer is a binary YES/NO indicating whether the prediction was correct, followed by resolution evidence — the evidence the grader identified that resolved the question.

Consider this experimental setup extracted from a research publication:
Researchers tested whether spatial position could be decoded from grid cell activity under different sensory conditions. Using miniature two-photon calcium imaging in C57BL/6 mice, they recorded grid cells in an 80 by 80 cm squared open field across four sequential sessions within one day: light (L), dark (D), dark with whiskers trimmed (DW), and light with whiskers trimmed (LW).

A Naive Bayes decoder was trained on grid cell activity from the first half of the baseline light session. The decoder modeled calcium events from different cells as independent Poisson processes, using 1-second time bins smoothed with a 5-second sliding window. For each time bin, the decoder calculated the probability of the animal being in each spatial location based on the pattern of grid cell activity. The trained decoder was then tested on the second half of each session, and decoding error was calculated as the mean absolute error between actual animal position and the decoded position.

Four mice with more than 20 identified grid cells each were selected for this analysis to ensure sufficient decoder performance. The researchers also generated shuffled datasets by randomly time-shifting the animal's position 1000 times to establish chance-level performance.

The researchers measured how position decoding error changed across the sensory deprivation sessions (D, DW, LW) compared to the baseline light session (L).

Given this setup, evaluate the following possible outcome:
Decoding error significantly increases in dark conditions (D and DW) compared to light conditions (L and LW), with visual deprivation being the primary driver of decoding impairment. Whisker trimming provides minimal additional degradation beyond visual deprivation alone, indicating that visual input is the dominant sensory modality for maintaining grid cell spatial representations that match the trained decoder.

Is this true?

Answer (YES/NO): YES